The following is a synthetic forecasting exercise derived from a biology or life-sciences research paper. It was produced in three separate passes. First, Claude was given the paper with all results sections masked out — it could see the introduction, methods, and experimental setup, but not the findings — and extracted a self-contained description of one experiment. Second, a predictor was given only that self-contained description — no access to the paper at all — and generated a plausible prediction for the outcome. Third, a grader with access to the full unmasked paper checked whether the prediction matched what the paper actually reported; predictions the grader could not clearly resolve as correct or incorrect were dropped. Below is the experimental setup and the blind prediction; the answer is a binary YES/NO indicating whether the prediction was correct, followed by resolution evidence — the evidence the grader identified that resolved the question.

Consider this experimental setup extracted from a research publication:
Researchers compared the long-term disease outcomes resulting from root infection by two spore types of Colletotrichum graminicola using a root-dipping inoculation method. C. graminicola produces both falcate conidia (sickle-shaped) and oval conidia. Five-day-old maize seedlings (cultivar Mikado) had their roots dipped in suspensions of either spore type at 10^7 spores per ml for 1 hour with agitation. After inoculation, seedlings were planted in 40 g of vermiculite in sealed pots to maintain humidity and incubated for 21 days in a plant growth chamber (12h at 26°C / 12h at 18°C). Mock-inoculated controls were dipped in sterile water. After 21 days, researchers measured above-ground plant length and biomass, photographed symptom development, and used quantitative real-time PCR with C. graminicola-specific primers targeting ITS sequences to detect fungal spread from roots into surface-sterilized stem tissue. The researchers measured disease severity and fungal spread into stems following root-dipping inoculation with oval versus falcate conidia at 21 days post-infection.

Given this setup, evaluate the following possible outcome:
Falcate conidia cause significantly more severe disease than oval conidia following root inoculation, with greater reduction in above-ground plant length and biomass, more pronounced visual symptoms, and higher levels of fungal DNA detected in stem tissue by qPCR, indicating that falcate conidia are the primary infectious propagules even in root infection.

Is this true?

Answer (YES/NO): NO